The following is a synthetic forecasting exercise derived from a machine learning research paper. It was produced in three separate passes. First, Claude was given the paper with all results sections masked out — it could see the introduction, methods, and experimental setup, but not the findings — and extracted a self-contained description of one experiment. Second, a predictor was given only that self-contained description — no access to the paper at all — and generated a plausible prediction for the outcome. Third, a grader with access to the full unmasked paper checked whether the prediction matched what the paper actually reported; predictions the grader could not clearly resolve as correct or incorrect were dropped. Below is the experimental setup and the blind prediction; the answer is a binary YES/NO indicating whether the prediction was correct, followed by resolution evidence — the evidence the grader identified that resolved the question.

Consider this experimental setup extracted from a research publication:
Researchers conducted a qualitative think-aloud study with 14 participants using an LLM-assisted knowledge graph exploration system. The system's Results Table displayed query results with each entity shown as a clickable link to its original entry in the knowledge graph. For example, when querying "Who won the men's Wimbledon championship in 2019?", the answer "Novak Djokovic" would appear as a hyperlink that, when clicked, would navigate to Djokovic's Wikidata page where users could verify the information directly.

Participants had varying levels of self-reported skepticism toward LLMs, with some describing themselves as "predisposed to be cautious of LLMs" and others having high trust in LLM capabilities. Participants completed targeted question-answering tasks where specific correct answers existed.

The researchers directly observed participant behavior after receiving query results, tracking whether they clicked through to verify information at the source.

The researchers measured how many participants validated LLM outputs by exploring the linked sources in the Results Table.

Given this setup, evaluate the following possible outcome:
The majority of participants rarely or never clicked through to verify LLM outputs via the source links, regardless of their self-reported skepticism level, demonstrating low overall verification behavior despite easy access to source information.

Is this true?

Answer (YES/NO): NO